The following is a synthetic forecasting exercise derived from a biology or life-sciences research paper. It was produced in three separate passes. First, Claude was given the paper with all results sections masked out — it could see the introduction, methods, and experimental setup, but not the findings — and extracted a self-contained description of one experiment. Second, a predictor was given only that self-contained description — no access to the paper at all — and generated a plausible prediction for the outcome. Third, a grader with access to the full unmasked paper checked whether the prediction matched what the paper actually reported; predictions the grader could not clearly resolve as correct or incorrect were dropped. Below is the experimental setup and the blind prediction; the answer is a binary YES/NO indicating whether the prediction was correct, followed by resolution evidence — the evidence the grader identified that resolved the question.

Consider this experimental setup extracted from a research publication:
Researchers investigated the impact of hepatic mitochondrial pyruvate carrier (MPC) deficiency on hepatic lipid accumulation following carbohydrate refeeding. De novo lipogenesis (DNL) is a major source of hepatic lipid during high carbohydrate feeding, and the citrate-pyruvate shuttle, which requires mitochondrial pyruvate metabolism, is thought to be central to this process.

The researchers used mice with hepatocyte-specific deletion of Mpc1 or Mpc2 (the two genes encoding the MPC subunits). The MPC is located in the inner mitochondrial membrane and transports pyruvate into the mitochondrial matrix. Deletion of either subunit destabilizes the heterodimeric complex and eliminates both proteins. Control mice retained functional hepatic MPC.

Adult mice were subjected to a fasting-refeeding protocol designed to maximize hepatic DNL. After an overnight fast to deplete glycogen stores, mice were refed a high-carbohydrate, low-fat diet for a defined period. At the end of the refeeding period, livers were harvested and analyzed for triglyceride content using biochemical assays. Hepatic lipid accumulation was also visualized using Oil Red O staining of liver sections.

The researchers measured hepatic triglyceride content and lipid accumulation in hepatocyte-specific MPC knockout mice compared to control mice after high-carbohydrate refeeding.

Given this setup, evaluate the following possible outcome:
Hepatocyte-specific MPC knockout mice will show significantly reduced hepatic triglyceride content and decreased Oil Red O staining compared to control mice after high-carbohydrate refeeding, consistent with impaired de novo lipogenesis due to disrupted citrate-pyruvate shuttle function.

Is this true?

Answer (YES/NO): NO